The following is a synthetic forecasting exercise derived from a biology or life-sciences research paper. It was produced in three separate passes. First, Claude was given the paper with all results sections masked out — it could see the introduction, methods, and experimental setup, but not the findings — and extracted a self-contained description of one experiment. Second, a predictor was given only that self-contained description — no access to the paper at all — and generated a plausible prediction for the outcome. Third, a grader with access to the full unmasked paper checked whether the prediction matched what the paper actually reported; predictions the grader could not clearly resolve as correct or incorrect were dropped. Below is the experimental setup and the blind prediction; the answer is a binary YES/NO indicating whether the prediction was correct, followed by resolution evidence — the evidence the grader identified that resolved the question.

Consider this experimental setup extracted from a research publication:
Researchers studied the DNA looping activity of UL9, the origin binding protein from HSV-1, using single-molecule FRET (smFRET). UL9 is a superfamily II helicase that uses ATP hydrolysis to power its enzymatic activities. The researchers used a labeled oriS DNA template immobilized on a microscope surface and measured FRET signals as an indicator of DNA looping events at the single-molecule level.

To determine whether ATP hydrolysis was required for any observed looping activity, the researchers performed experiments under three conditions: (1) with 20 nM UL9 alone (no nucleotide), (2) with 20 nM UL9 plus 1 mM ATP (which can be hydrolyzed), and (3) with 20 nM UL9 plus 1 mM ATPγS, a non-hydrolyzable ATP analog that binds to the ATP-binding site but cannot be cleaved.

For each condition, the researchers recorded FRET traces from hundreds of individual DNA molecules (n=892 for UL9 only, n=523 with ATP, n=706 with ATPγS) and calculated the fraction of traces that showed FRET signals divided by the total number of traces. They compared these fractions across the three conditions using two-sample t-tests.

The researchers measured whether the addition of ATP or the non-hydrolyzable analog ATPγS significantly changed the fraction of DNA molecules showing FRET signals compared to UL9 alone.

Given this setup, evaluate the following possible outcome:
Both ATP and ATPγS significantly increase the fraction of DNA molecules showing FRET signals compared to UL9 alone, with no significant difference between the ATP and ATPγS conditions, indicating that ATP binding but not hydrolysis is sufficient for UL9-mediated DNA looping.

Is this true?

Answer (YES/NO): NO